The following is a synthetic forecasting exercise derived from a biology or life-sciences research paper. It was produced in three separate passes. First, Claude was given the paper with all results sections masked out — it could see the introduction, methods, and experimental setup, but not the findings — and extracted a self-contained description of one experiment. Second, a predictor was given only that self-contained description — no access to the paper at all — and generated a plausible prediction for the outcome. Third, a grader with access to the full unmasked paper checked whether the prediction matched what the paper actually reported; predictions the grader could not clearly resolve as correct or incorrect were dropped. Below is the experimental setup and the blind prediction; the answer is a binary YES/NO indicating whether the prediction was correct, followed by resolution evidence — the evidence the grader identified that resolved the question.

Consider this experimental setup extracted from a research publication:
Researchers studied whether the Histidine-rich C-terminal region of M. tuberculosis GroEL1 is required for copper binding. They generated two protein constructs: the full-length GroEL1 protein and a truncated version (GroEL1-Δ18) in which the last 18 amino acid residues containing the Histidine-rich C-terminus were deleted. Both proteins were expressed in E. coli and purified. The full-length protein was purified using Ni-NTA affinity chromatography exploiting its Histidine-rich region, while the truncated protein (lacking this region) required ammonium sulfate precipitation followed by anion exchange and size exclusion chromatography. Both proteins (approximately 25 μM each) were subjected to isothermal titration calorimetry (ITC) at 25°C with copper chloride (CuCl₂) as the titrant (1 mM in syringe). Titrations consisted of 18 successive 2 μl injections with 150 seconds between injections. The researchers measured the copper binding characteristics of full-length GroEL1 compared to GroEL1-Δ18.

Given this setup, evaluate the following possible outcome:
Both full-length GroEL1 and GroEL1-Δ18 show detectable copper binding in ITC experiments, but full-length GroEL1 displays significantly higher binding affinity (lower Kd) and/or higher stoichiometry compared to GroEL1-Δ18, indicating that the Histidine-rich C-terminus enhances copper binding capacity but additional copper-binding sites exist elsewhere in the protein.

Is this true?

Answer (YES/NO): NO